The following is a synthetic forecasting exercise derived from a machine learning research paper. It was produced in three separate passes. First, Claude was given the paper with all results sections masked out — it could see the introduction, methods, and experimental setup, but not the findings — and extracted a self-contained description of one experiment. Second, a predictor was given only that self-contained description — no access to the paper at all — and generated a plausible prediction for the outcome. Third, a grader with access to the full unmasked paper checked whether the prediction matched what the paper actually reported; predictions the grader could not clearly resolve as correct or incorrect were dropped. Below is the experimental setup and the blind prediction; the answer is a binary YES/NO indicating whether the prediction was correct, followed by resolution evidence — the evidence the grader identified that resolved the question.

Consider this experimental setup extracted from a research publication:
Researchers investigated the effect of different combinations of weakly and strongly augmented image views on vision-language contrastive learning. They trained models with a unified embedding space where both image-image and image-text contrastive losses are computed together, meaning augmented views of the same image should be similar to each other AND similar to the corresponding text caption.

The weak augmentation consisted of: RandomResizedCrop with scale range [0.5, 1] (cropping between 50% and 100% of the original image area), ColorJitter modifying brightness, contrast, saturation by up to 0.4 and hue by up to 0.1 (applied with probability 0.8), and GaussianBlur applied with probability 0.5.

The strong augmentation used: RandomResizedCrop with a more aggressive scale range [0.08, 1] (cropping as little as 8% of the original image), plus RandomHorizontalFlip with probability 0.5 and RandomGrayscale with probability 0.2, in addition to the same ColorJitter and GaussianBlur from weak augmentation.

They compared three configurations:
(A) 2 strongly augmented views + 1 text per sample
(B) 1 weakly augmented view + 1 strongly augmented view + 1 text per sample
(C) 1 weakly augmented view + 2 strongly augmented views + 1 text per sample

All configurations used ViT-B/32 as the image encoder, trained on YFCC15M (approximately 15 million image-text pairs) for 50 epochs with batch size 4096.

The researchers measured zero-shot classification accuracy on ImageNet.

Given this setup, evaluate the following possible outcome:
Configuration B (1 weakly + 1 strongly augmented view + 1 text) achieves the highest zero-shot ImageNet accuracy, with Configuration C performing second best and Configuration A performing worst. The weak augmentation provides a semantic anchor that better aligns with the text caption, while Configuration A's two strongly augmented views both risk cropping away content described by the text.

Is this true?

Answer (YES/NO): NO